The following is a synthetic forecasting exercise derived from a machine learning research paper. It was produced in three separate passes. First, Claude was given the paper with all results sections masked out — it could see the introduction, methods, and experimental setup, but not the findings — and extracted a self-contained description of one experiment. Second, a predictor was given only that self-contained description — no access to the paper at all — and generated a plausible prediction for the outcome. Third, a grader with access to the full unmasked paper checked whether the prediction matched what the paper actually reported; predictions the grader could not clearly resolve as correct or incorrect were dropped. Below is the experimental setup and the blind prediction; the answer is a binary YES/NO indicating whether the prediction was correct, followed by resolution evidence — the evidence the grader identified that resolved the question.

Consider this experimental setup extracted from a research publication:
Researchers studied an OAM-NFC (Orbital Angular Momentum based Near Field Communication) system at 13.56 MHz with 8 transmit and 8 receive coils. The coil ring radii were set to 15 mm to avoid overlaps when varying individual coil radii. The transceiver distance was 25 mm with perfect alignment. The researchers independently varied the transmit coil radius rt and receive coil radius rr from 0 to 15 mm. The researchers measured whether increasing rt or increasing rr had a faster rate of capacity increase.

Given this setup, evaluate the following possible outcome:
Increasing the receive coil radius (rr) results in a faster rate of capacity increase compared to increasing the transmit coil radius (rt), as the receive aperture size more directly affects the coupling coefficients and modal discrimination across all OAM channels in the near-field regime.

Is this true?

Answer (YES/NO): YES